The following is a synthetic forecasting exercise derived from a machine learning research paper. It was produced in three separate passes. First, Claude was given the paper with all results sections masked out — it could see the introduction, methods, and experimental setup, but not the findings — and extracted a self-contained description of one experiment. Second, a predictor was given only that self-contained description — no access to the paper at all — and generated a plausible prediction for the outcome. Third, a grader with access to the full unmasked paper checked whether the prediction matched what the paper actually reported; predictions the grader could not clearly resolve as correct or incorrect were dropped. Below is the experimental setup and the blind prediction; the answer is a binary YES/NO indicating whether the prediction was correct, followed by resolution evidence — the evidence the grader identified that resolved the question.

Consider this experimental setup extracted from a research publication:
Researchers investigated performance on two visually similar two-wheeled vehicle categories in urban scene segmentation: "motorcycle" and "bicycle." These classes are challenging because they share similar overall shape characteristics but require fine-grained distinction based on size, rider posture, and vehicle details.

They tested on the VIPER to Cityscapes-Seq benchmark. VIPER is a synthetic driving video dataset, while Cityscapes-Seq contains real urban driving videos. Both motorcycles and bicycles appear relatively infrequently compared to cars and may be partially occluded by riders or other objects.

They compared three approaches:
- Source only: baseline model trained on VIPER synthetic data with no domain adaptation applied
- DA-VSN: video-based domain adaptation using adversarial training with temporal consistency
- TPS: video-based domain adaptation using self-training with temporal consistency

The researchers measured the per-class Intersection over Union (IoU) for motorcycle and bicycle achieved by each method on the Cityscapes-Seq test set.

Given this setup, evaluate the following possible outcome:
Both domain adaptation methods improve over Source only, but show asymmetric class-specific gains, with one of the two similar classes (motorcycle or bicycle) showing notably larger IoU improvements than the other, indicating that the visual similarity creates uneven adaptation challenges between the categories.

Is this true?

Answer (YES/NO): NO